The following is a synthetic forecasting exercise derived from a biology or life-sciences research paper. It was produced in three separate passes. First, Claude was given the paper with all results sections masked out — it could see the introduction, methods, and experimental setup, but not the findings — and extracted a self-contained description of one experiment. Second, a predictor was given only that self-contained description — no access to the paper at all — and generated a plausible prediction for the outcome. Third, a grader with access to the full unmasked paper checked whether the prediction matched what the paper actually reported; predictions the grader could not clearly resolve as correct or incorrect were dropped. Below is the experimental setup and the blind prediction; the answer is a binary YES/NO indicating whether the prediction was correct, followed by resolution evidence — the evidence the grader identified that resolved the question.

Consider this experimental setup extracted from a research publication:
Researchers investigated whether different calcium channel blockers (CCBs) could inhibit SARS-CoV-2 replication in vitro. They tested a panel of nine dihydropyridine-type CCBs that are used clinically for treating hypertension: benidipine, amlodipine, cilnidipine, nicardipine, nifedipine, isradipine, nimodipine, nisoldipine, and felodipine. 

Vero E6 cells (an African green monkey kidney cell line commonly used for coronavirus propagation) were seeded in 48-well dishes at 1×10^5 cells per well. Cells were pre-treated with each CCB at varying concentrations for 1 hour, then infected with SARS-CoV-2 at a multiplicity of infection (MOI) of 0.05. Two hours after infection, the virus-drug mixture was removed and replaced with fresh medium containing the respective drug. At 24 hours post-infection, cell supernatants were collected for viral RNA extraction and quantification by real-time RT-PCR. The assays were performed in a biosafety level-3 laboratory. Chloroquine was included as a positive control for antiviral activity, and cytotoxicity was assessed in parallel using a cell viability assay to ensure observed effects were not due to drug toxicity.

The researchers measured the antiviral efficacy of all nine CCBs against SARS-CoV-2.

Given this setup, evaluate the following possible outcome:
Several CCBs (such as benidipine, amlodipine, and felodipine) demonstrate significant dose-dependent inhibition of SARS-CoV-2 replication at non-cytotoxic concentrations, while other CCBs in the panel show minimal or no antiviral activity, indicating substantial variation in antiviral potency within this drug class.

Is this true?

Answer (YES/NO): NO